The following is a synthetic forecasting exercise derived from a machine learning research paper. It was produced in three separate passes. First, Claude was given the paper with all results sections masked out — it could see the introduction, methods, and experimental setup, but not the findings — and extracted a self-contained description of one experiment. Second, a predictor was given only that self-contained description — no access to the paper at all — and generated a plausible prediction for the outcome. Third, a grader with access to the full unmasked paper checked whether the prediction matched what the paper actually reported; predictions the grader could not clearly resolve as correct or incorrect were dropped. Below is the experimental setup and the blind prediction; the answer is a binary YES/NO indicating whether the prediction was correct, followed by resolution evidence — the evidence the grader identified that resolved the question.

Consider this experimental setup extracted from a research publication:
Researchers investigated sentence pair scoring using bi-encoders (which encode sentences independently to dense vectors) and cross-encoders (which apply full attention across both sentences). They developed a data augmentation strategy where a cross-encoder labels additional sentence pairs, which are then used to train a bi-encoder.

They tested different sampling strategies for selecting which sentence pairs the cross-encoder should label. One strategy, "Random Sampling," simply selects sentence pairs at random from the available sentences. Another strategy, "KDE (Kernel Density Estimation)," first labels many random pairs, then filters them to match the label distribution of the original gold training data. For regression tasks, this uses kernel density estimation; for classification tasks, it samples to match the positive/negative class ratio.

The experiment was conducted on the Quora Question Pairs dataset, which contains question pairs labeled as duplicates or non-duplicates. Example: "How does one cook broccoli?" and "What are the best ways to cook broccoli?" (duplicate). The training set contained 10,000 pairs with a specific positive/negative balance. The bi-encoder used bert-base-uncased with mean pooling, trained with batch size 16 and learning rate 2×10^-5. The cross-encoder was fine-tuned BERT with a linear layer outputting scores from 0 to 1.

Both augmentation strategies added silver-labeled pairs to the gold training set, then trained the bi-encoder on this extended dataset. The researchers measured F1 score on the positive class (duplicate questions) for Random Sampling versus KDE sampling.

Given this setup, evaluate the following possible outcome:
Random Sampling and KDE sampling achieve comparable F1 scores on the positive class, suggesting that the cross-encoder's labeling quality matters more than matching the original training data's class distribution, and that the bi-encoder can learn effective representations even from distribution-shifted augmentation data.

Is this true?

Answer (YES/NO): NO